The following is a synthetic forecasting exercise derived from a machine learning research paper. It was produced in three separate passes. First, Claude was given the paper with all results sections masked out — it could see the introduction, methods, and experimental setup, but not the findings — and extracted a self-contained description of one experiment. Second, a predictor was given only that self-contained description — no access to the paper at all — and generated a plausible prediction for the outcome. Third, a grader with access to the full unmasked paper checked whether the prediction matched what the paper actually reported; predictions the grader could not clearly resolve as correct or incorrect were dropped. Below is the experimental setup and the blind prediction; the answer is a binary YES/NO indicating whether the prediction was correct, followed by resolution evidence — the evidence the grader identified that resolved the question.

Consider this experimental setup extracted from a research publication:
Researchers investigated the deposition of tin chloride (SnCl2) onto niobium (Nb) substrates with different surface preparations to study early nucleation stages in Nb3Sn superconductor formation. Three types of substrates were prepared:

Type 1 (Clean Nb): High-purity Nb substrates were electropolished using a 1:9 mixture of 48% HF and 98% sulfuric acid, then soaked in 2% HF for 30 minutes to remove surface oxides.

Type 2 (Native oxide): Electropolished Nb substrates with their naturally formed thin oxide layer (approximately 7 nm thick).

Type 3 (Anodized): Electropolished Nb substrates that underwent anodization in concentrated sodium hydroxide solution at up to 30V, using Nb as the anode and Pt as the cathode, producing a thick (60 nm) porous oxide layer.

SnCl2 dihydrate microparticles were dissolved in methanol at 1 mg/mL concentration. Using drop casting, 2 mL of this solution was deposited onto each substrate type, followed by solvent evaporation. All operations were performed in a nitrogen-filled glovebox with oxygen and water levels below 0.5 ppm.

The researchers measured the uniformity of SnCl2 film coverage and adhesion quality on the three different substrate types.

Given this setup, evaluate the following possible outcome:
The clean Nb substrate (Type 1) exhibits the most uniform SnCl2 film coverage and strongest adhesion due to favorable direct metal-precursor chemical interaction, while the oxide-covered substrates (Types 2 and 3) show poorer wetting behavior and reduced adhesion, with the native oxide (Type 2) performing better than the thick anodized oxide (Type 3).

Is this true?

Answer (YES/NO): NO